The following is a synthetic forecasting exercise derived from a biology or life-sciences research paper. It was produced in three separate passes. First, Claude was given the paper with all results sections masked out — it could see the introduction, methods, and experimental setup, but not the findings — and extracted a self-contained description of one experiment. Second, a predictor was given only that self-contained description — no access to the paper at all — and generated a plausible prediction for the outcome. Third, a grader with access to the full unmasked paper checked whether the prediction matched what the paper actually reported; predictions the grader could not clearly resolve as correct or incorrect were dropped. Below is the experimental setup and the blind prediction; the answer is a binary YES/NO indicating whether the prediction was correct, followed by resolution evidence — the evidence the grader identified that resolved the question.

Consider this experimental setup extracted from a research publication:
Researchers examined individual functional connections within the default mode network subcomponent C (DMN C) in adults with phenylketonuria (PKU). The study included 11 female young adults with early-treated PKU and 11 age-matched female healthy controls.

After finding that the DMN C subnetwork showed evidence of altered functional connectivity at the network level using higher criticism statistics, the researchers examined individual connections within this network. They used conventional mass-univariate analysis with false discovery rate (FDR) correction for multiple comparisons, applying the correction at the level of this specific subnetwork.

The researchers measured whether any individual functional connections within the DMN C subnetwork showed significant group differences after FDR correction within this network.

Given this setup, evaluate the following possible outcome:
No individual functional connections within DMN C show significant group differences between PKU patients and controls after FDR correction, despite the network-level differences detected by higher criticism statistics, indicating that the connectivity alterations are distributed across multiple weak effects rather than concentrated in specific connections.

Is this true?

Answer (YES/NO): NO